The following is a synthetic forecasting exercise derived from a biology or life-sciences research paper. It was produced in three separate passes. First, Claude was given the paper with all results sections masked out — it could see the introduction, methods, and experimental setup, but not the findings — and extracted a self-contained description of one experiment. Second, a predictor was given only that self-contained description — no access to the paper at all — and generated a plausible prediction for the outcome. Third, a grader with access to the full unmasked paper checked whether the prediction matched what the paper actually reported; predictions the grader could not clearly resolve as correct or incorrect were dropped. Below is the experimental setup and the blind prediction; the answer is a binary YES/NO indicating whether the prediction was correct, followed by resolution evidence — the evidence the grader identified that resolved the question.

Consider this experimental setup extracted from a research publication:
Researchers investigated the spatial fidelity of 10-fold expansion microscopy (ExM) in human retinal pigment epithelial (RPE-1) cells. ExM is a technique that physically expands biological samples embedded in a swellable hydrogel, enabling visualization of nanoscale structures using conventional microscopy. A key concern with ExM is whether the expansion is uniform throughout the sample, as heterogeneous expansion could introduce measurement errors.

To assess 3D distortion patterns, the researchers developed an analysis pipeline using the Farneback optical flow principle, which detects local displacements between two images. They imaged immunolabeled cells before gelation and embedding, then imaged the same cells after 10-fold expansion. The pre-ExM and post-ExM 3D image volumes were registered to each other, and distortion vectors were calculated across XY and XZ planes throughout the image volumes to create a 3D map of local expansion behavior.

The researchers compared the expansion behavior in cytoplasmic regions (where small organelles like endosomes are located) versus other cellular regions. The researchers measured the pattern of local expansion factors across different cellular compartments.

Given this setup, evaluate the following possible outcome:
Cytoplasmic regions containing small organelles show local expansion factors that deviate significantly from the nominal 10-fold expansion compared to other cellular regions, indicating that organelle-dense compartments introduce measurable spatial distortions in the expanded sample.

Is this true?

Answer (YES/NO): YES